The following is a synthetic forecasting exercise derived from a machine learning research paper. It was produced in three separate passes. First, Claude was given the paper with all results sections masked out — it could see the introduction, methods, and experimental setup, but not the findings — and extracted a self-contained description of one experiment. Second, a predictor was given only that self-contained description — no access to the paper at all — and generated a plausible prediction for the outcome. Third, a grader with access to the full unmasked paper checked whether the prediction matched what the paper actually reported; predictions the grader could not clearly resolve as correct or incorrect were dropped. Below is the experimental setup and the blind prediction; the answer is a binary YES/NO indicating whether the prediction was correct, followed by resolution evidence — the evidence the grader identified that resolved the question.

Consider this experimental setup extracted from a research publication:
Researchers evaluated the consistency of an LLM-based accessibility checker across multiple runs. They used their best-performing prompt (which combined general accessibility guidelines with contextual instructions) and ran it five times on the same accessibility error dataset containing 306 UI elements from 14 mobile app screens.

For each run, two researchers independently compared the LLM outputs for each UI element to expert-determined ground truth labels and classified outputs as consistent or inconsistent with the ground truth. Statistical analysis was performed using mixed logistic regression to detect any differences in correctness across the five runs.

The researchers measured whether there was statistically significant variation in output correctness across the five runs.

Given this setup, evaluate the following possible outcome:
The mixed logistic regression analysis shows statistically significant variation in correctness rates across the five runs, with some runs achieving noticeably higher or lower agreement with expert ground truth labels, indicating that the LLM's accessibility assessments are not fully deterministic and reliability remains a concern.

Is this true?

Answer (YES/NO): NO